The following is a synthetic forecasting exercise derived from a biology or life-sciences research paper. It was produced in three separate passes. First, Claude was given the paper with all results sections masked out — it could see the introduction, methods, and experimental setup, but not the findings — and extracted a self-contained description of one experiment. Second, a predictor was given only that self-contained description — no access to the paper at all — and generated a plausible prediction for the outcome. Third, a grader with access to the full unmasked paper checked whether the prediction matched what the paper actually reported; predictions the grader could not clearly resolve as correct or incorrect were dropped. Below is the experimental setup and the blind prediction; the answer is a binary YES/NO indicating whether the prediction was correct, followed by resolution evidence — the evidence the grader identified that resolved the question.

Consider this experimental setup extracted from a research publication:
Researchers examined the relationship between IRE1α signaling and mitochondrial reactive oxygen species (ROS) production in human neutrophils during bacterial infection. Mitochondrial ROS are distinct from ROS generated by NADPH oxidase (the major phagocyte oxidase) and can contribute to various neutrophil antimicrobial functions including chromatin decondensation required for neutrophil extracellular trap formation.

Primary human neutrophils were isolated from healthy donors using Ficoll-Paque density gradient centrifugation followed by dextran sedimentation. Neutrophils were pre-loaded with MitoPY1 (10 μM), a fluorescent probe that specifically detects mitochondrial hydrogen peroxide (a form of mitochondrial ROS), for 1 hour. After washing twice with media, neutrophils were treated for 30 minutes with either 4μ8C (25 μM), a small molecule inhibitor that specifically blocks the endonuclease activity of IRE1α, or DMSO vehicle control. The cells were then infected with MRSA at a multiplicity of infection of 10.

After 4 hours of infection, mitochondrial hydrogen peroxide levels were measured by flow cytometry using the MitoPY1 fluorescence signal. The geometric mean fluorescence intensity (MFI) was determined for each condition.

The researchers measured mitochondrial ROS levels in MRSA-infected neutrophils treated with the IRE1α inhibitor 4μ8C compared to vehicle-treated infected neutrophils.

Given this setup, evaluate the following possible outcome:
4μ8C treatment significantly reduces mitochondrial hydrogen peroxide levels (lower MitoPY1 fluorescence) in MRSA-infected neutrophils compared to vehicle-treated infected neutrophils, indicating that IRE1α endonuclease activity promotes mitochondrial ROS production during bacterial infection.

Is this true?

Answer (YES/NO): YES